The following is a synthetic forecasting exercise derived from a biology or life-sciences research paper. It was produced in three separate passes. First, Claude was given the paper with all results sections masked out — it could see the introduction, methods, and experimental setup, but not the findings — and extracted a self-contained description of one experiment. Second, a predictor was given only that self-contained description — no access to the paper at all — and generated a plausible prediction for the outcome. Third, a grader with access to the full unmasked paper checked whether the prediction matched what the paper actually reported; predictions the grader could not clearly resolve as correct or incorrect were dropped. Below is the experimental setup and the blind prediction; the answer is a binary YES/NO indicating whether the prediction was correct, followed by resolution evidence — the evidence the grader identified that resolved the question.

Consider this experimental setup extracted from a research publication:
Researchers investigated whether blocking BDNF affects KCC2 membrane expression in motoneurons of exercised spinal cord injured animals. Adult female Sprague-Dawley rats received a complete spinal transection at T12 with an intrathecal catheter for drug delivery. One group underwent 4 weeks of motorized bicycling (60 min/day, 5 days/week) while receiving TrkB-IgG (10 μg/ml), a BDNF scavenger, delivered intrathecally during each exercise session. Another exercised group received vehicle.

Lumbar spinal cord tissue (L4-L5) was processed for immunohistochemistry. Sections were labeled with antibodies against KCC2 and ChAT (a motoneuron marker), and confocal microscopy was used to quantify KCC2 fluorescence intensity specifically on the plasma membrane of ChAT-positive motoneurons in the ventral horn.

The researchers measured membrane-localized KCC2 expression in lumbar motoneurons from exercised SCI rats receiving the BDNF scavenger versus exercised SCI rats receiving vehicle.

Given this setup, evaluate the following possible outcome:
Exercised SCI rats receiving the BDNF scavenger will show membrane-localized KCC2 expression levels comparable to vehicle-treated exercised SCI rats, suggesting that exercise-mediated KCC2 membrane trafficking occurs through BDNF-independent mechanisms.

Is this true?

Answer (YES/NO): NO